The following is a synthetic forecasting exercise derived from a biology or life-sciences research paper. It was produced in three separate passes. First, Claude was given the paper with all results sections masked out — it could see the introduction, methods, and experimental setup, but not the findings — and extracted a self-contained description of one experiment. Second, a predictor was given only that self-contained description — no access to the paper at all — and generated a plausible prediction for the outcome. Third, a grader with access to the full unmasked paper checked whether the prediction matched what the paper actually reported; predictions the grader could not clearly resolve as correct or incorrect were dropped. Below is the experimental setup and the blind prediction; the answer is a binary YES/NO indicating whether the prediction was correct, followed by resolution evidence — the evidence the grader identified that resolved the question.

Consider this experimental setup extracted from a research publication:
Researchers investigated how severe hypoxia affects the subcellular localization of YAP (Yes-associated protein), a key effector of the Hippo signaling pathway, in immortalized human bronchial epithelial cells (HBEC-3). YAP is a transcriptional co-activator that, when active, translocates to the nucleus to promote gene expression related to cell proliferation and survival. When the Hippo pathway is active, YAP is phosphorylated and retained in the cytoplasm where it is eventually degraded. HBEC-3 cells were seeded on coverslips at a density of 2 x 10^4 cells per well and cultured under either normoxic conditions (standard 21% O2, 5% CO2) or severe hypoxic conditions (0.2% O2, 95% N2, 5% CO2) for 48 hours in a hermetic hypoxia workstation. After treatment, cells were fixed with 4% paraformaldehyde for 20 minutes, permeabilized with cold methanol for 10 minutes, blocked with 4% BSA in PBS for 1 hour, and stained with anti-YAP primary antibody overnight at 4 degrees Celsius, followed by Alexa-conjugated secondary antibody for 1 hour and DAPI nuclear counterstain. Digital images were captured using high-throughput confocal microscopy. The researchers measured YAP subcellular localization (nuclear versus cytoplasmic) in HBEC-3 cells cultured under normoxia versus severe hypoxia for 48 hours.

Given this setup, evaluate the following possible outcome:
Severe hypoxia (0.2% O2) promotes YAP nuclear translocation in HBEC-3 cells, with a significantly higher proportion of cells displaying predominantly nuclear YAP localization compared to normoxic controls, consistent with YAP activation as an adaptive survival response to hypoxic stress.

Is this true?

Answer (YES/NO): YES